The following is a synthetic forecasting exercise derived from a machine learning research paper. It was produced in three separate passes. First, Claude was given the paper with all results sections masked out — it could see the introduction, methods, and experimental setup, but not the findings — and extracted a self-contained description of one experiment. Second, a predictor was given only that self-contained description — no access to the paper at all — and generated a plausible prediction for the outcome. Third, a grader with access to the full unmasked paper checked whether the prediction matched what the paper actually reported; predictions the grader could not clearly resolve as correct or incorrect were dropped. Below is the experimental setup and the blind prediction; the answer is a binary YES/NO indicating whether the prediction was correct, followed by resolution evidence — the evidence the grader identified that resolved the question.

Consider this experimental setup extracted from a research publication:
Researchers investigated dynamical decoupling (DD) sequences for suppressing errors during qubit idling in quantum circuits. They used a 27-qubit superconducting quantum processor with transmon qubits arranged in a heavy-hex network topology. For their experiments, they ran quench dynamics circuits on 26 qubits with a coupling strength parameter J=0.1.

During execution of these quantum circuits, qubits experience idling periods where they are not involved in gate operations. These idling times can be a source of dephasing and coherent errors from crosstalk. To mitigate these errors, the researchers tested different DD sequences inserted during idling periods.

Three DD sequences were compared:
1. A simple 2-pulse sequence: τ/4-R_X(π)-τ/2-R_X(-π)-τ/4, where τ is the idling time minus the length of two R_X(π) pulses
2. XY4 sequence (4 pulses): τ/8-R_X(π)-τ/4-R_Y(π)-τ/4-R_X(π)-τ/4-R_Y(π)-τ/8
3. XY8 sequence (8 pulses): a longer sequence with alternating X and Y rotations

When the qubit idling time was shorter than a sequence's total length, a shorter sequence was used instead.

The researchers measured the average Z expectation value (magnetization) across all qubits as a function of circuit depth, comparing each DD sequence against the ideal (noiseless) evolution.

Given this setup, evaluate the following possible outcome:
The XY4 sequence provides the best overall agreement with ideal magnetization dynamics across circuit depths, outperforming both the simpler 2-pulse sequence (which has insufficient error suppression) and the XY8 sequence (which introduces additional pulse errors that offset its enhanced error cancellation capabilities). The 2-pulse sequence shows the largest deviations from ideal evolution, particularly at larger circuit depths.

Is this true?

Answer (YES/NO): NO